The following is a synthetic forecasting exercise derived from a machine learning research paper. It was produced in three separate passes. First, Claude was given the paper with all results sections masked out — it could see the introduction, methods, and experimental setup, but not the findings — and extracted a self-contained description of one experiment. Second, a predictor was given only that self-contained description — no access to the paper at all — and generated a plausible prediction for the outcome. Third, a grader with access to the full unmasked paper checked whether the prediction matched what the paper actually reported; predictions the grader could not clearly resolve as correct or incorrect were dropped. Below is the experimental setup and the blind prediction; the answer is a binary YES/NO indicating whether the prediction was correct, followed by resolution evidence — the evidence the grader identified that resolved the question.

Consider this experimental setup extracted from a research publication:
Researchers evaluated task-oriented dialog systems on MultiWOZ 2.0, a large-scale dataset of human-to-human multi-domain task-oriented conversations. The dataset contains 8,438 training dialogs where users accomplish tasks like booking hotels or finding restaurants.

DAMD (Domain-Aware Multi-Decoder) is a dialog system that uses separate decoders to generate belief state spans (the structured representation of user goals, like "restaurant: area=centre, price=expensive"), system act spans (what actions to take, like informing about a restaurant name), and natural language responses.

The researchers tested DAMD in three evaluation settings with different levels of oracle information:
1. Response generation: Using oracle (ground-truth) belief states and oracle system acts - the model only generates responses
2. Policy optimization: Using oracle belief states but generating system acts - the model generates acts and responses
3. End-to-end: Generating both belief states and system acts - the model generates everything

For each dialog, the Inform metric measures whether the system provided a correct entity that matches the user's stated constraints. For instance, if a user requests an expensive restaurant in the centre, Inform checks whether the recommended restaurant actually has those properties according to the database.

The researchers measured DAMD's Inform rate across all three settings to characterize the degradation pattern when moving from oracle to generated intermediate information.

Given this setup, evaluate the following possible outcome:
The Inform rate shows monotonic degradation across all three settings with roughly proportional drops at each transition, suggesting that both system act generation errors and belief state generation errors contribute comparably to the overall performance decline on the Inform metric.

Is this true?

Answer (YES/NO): NO